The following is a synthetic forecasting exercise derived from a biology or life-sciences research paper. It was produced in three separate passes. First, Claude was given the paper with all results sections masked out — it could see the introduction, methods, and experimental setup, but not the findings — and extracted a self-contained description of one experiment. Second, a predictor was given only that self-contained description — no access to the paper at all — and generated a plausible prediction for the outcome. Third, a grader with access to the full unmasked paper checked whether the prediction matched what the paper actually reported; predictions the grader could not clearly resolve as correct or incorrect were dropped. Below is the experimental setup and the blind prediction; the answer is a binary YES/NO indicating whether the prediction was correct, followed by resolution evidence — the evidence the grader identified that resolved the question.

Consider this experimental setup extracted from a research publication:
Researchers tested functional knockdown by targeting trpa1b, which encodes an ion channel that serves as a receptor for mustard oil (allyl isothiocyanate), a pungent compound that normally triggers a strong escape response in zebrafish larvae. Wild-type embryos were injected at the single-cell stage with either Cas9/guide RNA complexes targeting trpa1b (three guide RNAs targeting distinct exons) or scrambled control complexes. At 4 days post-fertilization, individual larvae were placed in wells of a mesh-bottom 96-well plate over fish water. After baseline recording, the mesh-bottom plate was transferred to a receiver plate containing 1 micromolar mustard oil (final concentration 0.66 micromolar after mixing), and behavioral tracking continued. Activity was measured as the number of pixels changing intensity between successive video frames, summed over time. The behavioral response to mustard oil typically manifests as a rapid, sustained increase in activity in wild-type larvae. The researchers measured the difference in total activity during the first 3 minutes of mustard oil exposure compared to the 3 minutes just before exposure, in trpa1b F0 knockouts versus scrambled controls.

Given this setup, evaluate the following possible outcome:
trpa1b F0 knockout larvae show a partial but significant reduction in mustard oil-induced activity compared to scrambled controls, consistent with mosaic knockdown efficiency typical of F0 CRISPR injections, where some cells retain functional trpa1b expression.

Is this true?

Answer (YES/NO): NO